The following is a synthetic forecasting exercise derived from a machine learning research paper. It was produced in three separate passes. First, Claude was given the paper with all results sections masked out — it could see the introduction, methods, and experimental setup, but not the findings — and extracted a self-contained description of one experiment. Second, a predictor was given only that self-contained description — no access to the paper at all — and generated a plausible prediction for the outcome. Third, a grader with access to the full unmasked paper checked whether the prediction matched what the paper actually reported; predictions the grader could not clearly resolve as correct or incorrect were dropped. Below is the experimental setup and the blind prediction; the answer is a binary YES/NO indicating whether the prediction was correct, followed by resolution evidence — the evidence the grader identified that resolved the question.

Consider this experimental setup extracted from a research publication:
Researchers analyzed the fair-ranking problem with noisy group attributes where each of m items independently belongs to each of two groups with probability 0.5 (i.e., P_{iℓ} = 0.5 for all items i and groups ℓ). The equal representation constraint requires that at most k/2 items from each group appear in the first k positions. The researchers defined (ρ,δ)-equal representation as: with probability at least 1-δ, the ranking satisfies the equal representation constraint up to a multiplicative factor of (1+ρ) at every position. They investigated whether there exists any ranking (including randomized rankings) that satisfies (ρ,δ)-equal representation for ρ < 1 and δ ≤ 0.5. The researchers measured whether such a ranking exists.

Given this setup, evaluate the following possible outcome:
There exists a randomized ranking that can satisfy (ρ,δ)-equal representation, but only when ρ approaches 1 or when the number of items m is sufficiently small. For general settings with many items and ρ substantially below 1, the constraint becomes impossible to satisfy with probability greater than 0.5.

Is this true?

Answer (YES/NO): NO